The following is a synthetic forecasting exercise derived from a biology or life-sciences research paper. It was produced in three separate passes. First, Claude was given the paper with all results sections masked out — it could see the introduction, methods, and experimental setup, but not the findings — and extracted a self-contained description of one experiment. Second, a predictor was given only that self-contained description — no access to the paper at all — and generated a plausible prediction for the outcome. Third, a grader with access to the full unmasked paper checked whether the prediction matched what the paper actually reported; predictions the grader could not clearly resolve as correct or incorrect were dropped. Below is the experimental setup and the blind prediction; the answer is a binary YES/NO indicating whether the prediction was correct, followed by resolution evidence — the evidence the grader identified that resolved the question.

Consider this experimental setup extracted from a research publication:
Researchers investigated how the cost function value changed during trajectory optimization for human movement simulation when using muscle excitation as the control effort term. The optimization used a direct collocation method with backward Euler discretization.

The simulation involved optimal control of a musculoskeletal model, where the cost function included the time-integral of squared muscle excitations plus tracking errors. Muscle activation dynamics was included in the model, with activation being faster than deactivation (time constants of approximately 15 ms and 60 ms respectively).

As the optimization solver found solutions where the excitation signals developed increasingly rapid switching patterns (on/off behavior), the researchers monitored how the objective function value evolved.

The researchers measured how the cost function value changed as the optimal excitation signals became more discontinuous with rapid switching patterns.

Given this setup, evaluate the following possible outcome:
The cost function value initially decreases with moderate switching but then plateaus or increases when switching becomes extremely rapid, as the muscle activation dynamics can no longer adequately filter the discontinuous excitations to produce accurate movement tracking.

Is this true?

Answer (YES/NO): NO